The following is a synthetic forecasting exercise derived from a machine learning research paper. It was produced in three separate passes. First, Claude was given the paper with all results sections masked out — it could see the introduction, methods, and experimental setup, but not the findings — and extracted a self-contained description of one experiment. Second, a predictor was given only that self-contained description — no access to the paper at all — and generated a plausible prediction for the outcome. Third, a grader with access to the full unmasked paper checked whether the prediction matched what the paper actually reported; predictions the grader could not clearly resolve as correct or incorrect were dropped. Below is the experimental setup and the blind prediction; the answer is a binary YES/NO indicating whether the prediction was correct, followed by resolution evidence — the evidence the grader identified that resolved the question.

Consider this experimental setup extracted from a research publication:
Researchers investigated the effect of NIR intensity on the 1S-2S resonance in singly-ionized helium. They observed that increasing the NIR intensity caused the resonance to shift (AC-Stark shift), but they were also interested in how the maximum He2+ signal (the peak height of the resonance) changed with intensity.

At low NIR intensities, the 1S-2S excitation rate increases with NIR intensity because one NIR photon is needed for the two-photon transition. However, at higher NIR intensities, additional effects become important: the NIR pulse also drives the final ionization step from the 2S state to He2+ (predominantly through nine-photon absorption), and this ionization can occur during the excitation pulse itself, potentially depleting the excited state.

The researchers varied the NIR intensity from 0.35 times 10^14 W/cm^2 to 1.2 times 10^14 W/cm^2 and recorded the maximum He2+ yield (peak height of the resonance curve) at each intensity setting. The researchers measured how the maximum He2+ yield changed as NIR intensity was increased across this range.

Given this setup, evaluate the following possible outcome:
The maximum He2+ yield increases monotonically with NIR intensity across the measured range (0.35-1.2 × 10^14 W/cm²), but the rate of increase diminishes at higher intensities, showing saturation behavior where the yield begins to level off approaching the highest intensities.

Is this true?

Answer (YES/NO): NO